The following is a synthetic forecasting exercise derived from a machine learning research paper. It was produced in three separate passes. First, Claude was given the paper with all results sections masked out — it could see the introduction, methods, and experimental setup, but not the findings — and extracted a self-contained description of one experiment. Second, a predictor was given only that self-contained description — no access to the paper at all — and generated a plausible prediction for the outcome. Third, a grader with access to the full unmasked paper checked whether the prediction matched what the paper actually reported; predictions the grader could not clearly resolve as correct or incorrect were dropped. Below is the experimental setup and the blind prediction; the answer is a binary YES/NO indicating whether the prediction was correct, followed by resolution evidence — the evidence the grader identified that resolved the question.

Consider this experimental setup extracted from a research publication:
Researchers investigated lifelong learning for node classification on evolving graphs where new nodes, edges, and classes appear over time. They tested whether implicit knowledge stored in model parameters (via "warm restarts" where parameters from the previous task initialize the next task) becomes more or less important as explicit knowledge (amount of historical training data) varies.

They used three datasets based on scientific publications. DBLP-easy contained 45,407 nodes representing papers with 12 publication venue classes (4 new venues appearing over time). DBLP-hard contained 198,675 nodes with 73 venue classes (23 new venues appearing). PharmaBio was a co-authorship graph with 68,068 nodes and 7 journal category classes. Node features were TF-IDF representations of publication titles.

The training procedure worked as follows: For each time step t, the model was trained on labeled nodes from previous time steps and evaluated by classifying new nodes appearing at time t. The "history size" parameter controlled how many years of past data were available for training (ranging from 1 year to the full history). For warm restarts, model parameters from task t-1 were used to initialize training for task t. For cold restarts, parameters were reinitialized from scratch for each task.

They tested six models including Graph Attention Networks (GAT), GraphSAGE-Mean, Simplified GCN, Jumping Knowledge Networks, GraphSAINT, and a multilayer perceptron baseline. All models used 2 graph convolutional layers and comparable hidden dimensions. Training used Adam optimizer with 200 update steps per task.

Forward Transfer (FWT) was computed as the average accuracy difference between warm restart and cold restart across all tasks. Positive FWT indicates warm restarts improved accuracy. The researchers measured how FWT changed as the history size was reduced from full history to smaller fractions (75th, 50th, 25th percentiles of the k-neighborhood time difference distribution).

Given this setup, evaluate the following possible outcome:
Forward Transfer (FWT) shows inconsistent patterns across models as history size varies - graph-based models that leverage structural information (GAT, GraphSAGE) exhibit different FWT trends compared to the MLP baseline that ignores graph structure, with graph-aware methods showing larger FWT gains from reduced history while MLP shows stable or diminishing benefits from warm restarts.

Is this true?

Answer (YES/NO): NO